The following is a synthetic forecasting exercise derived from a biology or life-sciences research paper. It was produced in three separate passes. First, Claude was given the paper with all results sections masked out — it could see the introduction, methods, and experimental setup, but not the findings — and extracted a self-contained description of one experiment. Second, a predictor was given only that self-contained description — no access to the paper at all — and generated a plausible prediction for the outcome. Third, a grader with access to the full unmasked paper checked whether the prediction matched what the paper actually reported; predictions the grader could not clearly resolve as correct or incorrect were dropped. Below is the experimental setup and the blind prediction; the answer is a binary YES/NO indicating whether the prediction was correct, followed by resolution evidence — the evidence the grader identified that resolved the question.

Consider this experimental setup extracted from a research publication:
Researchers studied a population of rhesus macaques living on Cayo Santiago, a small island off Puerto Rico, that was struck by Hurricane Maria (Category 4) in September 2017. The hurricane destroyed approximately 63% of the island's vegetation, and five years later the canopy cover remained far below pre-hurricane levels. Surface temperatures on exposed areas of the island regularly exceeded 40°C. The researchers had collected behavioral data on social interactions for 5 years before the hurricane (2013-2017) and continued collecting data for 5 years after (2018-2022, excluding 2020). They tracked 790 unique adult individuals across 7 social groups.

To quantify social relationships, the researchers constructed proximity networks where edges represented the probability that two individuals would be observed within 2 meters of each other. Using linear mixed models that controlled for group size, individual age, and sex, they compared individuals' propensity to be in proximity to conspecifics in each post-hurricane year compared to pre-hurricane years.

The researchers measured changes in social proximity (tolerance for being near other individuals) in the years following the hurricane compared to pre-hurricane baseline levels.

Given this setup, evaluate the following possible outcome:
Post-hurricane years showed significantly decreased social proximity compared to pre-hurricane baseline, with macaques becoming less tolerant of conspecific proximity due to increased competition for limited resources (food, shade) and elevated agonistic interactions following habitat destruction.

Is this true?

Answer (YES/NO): NO